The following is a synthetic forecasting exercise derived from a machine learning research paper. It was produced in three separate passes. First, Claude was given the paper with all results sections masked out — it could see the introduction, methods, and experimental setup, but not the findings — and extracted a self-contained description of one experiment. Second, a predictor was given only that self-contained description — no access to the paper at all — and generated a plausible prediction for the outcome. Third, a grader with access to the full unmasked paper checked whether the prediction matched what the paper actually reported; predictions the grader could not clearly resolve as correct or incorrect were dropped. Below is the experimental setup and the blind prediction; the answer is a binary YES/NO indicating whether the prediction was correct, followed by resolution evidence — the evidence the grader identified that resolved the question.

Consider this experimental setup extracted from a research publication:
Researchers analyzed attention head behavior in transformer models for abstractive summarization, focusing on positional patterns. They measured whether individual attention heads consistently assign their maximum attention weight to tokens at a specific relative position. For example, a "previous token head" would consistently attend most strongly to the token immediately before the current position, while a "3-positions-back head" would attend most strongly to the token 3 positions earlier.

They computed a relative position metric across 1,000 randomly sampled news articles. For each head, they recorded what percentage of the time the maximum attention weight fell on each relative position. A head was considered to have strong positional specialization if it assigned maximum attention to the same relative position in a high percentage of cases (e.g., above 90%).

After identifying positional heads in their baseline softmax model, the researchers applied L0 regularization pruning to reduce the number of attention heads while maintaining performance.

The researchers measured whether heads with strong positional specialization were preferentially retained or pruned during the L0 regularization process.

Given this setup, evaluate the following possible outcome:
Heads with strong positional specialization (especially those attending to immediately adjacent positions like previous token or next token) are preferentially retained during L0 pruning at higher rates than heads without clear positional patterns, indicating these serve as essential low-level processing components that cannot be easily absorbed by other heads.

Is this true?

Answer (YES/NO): YES